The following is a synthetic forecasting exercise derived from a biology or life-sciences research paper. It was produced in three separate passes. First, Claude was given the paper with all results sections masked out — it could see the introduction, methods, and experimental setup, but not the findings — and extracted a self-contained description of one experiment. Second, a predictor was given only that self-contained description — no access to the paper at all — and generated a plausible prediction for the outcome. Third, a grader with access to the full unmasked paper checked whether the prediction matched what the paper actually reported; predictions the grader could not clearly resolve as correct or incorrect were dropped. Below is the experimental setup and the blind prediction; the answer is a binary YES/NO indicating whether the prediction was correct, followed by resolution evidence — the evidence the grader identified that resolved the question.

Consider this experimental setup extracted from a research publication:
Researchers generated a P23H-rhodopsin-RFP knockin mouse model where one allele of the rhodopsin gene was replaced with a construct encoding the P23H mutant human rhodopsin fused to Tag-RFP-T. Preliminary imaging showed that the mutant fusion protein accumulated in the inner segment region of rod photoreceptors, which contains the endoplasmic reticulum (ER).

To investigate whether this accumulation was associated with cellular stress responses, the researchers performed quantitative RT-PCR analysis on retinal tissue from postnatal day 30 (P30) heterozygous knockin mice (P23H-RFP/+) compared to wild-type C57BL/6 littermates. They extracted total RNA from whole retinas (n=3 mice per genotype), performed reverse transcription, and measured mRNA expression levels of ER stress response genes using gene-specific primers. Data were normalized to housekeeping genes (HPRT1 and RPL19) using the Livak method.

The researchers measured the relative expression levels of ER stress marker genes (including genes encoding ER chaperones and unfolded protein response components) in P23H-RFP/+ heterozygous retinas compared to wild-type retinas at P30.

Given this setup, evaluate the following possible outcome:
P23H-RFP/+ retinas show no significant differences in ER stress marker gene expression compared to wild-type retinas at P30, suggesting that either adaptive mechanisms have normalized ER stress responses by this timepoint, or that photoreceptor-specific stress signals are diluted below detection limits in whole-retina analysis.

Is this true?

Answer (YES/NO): YES